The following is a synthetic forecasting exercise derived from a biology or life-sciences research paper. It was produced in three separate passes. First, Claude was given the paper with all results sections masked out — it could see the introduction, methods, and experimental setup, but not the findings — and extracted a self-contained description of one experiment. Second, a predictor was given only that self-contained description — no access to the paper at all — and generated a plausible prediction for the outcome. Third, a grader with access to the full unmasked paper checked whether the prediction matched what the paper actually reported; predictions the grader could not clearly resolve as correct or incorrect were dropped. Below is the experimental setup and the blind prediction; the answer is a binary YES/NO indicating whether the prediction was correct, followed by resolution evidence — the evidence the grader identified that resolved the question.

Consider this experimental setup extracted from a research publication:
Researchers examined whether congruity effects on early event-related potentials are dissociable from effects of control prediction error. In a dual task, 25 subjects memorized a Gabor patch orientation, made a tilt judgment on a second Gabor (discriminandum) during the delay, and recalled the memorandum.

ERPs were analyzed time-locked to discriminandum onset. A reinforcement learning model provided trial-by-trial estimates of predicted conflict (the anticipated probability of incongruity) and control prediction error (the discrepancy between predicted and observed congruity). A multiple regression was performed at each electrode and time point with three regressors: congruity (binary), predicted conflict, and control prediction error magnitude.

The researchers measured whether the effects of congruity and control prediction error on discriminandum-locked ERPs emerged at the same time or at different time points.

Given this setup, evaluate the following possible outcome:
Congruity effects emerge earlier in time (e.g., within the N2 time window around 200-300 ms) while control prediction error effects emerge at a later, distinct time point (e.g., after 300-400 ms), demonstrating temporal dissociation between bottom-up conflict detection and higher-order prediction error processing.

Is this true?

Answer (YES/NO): NO